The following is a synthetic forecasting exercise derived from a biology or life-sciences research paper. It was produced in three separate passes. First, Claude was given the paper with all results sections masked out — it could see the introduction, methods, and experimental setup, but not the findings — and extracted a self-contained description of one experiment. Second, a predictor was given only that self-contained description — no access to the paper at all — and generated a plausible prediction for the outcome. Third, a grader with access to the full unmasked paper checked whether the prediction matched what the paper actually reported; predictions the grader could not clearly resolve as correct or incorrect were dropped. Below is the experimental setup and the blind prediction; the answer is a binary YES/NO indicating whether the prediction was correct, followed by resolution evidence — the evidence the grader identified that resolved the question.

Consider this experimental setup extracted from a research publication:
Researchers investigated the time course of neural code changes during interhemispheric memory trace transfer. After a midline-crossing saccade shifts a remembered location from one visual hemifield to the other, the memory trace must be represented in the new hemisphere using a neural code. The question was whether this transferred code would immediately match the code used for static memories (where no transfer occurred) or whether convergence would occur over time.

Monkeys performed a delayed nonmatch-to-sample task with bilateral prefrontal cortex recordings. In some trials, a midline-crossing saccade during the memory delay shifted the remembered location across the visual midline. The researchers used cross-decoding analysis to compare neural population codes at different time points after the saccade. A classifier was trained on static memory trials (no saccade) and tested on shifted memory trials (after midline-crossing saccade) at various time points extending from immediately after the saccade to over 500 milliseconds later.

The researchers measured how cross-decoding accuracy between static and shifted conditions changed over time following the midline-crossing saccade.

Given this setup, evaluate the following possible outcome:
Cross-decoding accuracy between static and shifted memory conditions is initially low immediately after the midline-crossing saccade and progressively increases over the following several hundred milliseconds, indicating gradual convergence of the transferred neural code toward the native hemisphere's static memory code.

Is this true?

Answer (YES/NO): NO